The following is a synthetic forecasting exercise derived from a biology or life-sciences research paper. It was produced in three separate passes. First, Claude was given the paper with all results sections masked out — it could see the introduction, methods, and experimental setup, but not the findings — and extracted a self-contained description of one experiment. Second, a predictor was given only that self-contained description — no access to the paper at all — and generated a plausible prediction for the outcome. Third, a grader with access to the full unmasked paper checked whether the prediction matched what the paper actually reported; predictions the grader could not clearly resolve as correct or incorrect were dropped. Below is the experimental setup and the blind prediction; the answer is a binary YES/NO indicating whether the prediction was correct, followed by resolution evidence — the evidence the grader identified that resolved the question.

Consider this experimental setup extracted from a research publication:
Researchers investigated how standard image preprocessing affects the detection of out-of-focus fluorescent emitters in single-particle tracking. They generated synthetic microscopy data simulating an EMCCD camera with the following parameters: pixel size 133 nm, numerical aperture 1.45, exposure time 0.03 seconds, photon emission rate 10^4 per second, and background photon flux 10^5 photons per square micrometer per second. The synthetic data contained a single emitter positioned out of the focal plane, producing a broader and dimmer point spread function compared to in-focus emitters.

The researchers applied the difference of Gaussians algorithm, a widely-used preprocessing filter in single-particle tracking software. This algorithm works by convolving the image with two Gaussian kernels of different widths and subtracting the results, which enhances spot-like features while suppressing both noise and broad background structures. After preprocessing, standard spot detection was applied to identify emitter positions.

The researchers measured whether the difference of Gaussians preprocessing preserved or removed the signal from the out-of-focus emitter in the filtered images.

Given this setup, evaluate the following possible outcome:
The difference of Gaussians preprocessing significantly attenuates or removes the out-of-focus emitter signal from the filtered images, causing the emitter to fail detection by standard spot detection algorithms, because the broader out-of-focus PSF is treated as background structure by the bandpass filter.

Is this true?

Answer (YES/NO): YES